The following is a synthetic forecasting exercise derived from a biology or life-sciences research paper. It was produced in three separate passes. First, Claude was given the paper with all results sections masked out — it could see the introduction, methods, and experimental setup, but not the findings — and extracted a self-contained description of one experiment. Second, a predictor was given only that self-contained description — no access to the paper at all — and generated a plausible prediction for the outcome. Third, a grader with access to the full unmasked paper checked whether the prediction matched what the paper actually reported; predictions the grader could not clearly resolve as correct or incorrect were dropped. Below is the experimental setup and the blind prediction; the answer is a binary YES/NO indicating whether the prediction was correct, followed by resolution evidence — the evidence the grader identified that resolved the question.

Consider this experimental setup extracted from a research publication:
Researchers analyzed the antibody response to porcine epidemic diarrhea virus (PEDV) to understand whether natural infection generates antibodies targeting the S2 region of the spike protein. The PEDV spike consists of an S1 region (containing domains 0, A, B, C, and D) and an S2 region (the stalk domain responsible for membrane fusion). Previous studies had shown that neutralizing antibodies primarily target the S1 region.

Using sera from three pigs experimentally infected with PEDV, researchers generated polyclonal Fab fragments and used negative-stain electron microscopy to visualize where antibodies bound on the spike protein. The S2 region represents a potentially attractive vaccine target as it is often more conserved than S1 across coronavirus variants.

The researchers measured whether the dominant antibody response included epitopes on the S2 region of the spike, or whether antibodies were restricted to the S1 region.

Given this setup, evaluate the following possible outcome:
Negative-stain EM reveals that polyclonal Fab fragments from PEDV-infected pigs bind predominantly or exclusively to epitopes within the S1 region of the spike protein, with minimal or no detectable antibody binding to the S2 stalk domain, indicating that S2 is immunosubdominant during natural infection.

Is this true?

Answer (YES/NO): YES